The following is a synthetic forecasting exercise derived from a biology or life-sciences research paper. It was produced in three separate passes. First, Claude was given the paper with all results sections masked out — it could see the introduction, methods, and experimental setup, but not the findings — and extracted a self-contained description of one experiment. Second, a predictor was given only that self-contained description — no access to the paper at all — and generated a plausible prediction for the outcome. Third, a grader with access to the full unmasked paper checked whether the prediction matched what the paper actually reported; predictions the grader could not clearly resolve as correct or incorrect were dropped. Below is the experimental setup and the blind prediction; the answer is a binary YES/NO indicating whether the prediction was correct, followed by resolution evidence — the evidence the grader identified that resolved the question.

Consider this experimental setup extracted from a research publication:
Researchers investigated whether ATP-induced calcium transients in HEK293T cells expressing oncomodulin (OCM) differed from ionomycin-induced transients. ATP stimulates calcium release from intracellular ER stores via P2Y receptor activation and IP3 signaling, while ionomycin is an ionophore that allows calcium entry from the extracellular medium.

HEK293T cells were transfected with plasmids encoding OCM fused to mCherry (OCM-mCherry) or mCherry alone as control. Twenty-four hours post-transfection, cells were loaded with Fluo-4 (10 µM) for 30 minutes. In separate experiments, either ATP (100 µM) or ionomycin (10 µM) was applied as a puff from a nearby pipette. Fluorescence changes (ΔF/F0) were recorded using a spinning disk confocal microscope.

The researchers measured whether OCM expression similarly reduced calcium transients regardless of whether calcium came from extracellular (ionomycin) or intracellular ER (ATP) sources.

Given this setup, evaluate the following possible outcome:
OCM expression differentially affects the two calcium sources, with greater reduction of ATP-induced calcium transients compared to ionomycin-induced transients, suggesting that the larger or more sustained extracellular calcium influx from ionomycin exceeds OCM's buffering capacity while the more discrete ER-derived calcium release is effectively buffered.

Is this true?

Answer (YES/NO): NO